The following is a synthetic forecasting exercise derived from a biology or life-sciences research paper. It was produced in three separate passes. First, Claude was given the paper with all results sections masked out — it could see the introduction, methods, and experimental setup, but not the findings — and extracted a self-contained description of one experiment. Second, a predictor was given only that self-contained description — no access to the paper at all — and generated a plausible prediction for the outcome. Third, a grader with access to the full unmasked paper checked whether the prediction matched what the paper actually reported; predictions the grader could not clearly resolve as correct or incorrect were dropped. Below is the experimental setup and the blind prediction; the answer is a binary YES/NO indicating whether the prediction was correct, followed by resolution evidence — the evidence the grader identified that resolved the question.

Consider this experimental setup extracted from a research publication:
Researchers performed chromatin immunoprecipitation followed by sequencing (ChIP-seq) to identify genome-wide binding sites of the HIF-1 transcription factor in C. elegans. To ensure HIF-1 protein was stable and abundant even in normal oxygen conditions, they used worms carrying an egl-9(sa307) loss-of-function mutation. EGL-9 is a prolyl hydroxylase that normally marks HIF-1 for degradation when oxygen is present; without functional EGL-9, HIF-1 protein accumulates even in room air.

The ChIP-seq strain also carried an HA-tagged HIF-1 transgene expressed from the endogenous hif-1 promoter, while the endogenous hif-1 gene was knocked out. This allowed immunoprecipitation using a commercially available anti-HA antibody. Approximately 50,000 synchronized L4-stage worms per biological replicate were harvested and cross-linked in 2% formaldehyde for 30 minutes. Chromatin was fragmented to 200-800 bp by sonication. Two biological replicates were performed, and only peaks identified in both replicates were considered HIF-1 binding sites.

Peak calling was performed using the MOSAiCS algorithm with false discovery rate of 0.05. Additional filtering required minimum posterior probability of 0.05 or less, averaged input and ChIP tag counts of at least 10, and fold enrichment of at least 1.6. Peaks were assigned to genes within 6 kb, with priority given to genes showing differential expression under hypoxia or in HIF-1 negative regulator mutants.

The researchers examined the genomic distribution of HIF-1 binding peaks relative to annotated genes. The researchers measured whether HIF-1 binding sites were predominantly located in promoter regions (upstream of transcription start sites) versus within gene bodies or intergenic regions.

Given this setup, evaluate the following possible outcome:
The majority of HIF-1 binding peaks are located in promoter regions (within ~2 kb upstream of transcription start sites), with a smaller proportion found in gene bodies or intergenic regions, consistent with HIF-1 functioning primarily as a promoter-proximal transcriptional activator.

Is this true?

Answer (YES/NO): NO